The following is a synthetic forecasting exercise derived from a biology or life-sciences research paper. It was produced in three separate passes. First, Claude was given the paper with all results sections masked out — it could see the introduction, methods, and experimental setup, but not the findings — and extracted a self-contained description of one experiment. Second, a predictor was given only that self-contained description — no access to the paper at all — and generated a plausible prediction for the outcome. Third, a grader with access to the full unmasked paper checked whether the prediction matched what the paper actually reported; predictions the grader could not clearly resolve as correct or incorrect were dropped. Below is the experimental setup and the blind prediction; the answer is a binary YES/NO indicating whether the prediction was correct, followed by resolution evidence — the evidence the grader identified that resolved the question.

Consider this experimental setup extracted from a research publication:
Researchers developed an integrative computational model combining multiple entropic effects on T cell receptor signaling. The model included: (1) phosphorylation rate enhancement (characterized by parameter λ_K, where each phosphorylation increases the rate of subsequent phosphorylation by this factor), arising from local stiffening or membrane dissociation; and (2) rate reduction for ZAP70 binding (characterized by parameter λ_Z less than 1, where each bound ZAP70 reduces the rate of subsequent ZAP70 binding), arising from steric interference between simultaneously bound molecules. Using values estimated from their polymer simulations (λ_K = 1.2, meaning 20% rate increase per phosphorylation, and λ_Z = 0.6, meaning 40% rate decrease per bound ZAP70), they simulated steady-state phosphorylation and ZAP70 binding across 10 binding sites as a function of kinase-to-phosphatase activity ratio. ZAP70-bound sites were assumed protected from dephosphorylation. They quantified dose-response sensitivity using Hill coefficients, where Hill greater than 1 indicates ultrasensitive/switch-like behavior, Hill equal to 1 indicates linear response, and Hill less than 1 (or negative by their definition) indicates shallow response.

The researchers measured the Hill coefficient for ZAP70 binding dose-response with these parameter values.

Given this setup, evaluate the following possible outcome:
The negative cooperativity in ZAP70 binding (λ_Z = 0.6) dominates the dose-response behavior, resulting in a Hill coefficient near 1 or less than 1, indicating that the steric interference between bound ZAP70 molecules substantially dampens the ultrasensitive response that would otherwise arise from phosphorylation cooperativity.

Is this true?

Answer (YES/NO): YES